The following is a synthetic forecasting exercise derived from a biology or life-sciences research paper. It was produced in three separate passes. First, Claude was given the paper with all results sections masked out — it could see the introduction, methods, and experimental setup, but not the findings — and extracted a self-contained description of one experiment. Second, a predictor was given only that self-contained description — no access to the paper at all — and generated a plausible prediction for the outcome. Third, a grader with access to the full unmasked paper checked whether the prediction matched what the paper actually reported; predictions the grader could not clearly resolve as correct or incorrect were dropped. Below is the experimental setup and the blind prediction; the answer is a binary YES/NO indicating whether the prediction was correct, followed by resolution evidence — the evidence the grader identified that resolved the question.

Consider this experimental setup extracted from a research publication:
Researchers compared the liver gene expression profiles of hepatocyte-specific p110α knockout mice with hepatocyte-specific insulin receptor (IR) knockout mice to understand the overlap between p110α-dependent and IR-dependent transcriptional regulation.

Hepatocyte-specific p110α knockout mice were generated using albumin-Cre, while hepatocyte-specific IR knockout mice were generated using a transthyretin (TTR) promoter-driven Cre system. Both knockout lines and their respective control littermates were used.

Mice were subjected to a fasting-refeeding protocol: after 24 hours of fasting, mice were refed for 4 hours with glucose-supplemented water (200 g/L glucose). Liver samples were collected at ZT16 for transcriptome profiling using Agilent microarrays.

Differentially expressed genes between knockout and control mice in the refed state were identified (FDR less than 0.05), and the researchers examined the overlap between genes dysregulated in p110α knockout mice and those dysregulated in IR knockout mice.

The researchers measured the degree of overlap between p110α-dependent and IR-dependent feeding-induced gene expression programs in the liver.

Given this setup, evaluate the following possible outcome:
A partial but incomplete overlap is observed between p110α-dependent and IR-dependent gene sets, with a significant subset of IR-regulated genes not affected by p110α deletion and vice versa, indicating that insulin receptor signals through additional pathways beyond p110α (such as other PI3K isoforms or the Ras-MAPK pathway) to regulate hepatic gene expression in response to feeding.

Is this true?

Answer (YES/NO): YES